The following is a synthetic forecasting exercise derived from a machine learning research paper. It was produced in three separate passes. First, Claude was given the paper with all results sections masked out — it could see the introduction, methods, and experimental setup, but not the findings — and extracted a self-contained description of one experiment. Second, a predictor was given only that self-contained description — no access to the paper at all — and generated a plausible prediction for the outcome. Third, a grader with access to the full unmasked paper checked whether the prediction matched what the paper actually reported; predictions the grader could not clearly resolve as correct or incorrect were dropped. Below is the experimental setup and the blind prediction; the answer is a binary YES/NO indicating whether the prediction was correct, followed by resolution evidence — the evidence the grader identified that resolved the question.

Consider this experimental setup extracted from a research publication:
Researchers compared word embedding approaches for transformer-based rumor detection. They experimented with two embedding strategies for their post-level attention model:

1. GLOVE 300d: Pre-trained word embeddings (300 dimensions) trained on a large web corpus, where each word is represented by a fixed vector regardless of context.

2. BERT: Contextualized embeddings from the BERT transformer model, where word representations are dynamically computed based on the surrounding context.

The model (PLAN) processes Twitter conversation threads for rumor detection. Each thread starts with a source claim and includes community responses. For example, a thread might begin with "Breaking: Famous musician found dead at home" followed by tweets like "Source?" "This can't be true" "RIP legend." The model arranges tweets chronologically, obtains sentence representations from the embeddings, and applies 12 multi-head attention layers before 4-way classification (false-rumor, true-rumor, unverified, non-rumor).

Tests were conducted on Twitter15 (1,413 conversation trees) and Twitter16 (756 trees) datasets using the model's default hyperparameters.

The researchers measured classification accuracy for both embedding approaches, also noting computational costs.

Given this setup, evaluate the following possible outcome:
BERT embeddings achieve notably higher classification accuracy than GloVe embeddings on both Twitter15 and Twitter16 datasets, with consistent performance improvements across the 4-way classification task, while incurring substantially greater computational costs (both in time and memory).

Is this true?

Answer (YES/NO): NO